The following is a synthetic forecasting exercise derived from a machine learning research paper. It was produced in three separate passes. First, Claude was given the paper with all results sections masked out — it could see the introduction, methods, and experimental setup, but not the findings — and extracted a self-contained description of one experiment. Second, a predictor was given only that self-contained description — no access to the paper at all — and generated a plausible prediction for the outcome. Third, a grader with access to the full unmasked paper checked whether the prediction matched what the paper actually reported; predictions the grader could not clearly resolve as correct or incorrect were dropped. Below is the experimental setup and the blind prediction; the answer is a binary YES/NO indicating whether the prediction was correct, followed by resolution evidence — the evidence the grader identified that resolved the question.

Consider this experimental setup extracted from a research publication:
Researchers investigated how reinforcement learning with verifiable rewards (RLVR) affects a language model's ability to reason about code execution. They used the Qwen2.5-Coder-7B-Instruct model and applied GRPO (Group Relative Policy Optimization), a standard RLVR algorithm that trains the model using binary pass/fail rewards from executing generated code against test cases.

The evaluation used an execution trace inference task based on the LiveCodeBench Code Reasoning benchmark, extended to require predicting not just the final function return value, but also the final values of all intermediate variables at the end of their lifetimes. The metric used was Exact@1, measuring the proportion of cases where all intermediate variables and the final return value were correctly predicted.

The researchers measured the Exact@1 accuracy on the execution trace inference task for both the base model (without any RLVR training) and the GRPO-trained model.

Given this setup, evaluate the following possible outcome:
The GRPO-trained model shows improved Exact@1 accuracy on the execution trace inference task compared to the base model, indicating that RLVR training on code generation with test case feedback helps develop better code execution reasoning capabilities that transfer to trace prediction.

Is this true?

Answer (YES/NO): NO